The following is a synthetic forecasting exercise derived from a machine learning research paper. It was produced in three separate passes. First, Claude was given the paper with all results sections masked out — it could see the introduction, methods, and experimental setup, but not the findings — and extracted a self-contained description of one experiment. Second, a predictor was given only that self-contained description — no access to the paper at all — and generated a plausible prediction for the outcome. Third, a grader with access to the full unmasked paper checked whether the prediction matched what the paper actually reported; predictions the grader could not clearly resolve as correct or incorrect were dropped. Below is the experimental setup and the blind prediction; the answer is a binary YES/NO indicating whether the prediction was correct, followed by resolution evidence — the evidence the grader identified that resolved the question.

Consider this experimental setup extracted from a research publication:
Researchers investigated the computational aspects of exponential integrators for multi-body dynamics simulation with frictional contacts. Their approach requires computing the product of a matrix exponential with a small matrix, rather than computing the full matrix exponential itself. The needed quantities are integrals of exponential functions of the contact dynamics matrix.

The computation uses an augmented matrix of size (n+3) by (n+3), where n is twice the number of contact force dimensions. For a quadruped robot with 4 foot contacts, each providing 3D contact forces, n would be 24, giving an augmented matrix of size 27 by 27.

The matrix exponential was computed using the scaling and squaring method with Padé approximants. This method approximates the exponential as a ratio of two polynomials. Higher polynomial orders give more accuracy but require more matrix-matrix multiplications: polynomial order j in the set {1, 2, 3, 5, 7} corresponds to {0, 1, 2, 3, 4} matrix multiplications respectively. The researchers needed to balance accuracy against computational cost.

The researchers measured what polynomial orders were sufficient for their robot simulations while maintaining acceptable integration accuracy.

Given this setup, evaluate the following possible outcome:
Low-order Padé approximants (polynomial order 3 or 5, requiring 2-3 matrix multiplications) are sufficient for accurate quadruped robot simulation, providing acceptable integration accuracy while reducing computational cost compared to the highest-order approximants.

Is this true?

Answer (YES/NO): NO